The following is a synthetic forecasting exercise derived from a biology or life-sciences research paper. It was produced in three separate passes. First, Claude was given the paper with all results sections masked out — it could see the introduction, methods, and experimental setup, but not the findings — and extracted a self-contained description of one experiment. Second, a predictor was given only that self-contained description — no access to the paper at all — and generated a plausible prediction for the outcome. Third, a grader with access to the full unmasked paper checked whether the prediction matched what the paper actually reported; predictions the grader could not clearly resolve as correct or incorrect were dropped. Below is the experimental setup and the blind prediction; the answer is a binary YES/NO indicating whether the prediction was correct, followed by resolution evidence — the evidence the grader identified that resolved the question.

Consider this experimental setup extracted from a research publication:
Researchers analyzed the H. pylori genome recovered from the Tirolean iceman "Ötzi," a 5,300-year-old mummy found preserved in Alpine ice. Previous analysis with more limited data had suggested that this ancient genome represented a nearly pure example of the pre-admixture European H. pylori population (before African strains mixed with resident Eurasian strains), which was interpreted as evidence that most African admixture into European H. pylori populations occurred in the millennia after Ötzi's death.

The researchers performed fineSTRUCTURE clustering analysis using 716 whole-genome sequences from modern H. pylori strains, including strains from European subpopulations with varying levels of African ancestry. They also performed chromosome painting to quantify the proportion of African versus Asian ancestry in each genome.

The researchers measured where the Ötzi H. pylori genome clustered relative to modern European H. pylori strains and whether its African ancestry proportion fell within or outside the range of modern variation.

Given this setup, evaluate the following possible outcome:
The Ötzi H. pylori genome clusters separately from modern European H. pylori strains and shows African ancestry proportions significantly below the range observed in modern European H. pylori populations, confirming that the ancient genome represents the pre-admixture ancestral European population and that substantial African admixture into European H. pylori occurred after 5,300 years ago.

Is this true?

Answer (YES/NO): NO